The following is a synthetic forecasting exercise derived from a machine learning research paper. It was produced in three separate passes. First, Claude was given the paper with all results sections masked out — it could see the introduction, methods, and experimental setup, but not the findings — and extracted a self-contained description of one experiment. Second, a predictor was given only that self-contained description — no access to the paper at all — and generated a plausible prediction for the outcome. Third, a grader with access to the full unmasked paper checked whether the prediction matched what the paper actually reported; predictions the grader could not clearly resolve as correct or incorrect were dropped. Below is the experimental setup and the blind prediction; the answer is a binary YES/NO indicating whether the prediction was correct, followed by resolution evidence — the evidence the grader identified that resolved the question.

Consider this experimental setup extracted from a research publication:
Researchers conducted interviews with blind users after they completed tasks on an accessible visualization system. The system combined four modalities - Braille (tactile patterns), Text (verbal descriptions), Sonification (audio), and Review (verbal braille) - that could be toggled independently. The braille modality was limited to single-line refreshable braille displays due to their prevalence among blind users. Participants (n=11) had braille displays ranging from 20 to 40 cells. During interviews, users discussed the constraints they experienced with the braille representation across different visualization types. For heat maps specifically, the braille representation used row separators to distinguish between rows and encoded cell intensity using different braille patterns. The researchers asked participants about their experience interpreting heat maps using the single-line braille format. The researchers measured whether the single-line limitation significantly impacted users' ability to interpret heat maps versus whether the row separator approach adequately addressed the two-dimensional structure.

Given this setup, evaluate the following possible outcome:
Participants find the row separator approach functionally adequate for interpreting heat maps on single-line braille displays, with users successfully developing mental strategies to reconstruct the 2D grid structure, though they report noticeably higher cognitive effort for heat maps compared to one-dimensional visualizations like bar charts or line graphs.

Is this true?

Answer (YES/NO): NO